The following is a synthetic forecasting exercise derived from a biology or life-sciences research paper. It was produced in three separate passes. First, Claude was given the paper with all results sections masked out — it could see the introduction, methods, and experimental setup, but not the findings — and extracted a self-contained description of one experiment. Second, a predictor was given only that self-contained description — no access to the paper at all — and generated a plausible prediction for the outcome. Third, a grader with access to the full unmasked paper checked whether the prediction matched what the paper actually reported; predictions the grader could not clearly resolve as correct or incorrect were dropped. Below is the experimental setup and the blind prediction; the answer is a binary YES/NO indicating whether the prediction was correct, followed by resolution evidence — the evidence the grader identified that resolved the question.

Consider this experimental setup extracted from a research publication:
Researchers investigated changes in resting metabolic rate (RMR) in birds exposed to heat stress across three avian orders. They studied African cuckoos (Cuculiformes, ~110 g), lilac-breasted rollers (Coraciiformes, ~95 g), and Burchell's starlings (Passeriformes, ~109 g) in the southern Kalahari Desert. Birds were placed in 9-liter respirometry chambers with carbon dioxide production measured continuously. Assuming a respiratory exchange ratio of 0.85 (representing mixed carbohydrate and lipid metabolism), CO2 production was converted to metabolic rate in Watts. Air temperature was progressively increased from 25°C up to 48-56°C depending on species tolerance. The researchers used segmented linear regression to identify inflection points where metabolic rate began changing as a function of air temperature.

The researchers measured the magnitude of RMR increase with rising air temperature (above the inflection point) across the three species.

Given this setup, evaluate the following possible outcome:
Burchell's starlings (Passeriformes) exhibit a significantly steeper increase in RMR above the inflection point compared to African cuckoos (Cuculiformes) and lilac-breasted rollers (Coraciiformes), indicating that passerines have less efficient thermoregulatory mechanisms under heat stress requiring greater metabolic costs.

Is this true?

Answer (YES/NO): NO